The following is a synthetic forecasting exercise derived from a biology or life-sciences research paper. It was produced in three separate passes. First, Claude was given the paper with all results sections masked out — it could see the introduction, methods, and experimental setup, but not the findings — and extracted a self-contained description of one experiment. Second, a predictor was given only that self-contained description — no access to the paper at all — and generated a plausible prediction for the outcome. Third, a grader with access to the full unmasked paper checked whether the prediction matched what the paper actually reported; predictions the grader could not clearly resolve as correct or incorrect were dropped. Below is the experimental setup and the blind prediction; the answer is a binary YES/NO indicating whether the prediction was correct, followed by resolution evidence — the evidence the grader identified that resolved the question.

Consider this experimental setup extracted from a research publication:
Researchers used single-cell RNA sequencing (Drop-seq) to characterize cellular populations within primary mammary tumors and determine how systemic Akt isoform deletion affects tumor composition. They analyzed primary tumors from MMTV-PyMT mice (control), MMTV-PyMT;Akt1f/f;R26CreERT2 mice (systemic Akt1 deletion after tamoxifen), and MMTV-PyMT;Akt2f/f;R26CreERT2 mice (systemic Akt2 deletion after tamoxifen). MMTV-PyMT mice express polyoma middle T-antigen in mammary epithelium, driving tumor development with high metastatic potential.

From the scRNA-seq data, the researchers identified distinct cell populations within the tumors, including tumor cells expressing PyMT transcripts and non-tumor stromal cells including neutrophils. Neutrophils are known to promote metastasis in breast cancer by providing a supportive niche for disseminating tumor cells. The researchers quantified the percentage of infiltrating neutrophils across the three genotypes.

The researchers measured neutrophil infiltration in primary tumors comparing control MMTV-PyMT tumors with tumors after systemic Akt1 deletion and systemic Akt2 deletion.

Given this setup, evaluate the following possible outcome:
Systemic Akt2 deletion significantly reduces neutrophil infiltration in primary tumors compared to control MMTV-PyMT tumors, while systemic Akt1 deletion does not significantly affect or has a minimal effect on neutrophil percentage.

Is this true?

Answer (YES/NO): NO